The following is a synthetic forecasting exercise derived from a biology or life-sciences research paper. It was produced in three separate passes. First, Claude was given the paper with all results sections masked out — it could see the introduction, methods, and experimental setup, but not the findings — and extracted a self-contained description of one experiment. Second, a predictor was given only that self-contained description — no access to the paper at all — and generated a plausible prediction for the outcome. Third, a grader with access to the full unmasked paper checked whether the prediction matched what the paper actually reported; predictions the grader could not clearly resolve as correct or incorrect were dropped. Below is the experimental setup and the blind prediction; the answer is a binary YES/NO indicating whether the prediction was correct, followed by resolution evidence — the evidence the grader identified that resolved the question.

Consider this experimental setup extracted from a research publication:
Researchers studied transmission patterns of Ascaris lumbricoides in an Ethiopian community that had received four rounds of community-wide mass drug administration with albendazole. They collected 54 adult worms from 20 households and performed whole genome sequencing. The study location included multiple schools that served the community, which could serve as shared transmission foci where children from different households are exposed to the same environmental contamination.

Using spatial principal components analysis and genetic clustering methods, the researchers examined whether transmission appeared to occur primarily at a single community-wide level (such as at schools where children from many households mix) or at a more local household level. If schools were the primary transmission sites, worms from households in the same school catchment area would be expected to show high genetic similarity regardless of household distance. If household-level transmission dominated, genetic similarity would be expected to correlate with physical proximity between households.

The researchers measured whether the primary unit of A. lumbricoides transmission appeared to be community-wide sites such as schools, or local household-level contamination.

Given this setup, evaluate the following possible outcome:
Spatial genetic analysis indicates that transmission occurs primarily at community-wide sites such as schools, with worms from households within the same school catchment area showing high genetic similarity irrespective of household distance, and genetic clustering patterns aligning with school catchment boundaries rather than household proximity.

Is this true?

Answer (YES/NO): NO